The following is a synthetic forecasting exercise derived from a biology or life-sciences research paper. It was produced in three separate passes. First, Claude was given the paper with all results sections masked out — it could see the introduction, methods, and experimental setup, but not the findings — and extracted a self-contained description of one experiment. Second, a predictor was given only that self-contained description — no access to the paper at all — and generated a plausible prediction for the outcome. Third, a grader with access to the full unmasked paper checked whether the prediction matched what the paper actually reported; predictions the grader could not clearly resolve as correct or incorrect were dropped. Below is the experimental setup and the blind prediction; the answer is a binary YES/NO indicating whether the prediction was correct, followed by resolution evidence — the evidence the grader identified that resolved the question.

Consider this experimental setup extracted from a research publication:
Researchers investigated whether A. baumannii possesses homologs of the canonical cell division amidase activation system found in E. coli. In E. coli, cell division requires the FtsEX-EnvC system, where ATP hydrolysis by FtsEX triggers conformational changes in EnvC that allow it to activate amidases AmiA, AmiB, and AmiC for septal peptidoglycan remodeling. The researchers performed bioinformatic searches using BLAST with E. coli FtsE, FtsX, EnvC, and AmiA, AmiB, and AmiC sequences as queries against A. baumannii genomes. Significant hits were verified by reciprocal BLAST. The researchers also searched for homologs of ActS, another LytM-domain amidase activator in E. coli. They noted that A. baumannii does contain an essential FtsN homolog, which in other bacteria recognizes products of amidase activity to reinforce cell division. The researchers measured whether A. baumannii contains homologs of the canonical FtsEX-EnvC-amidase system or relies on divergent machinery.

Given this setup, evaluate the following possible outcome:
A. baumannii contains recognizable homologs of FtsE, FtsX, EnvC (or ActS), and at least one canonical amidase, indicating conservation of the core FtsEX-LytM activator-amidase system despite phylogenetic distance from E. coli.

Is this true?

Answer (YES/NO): NO